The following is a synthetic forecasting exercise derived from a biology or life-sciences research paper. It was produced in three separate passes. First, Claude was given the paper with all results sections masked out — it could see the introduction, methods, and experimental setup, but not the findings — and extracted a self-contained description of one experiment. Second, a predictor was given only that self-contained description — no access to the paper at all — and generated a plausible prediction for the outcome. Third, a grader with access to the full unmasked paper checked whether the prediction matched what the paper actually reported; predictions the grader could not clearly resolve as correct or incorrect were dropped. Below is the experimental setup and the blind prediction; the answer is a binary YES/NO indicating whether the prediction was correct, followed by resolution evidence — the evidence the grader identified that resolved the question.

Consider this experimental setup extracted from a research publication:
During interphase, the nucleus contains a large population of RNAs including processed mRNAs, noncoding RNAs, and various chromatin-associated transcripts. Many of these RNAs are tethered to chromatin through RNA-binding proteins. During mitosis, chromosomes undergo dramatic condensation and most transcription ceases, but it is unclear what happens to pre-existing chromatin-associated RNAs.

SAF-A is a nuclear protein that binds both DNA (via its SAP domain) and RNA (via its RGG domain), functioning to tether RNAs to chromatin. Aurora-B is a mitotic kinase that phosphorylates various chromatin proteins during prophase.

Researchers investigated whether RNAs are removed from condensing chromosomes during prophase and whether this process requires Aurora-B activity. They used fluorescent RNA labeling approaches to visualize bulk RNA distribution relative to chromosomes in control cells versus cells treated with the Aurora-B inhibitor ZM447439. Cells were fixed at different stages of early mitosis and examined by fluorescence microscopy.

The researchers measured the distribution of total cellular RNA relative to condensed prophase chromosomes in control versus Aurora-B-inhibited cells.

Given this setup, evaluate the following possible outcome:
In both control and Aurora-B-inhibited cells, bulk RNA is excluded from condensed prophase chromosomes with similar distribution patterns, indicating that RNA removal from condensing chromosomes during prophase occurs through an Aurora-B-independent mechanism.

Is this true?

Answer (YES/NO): NO